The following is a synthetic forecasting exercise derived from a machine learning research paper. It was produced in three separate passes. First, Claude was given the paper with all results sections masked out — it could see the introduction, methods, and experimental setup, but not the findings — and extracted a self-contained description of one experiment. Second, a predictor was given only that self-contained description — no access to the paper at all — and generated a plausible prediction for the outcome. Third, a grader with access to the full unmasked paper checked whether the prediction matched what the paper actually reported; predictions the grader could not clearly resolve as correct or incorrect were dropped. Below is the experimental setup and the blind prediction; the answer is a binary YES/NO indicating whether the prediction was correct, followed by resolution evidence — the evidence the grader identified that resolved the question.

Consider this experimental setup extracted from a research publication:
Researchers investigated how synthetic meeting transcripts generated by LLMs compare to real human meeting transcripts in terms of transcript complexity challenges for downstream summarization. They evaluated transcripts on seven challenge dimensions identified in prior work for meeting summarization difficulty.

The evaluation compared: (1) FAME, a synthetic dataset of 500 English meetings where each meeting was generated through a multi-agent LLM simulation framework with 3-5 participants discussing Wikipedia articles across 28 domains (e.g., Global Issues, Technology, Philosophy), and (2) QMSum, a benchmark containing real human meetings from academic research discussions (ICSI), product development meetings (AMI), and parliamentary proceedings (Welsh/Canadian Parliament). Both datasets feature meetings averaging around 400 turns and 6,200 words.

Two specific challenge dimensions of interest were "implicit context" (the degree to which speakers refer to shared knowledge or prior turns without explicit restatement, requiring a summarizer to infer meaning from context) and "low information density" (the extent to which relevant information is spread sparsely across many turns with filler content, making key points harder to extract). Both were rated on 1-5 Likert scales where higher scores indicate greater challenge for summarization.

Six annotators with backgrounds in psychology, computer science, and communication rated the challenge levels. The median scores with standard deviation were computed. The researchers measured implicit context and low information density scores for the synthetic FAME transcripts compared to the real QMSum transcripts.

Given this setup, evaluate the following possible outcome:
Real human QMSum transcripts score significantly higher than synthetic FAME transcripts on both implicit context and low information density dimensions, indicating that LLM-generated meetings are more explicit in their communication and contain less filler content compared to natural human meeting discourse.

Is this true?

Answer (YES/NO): NO